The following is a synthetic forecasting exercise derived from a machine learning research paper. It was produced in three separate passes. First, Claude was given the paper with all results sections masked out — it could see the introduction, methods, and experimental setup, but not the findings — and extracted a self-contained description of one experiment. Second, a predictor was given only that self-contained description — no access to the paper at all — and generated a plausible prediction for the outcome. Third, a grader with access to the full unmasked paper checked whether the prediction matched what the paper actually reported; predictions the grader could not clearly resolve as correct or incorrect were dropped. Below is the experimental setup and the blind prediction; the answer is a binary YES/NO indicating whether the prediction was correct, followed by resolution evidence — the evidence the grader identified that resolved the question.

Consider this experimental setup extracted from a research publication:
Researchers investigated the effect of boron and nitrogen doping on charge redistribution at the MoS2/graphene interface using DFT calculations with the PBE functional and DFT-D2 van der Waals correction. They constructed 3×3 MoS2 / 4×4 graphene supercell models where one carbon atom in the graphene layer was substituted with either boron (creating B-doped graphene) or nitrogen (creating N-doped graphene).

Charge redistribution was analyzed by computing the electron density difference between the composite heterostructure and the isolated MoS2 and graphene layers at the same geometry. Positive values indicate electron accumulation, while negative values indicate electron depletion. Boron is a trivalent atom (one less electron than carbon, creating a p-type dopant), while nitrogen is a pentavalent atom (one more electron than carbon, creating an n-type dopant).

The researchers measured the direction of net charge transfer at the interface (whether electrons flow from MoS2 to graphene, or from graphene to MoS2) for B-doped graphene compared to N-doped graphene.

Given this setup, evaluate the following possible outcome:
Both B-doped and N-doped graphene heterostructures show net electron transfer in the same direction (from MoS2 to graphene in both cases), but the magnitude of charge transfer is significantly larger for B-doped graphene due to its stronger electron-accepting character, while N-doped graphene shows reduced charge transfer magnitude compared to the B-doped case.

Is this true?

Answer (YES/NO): NO